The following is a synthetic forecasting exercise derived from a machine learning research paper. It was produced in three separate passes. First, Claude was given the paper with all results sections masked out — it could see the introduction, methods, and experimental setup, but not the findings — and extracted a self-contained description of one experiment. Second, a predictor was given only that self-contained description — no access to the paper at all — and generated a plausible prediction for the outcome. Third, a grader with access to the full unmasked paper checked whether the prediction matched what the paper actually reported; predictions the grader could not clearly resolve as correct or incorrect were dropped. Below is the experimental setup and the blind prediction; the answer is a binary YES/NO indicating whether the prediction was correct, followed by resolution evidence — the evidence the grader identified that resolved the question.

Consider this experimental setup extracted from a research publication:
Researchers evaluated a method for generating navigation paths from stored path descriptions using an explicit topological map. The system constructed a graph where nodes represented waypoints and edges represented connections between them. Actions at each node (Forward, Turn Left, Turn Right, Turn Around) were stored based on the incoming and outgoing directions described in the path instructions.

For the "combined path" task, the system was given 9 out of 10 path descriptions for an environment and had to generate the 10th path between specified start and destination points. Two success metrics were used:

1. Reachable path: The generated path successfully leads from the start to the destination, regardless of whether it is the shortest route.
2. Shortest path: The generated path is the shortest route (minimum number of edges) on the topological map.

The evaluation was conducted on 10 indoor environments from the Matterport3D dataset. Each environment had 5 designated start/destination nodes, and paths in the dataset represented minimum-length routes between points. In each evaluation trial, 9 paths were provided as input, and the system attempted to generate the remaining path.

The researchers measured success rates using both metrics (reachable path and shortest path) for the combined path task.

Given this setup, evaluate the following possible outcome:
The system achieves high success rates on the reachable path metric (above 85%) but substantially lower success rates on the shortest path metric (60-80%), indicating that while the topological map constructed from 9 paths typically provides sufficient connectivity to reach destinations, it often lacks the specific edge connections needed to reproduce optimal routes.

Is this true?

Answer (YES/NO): NO